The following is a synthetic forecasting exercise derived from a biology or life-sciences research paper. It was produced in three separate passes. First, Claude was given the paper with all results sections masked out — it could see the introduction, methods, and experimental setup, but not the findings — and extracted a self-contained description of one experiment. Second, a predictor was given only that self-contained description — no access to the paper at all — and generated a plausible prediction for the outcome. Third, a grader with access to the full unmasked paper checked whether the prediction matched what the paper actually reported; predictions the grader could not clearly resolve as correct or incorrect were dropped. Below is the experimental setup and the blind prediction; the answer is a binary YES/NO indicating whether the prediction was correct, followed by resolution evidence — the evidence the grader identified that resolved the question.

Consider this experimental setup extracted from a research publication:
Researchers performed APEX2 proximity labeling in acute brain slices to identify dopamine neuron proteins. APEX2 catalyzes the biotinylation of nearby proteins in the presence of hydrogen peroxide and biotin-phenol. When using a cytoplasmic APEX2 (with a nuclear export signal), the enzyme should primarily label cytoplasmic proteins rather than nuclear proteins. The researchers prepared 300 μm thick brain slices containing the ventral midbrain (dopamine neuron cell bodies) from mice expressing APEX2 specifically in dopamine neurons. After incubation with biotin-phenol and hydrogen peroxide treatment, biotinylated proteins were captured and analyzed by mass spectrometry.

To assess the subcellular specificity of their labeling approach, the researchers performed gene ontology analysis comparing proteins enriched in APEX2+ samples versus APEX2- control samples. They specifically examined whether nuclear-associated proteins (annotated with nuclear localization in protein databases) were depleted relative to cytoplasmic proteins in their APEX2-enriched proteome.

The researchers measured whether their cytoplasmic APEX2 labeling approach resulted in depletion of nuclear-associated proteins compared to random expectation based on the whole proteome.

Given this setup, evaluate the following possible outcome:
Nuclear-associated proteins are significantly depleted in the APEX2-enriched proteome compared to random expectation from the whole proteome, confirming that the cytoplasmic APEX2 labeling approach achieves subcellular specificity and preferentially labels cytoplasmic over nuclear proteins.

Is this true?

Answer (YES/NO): NO